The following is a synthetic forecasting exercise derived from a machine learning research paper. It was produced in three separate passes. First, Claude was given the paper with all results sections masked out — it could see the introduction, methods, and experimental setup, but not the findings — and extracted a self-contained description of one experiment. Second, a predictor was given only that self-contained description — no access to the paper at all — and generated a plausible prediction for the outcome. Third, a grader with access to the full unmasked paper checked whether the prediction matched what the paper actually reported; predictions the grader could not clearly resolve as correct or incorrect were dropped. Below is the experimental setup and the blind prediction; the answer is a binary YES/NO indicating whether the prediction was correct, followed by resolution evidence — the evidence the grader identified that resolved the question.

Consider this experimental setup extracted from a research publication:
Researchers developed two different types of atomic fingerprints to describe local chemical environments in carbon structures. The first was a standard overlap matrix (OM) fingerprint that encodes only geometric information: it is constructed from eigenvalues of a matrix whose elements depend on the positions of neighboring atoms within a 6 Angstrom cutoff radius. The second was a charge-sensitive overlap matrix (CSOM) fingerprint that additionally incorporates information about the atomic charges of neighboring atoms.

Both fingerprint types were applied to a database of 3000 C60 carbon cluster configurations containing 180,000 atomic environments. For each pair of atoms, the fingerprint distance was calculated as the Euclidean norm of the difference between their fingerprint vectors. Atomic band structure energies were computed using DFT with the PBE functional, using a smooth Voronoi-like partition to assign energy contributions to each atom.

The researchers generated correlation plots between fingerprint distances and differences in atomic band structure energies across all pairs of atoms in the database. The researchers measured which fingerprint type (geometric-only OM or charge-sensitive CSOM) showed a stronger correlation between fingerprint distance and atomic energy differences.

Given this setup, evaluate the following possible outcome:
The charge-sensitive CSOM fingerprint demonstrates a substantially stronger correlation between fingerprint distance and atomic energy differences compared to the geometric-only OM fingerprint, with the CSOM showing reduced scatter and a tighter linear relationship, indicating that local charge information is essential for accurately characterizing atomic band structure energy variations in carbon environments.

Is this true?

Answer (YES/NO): YES